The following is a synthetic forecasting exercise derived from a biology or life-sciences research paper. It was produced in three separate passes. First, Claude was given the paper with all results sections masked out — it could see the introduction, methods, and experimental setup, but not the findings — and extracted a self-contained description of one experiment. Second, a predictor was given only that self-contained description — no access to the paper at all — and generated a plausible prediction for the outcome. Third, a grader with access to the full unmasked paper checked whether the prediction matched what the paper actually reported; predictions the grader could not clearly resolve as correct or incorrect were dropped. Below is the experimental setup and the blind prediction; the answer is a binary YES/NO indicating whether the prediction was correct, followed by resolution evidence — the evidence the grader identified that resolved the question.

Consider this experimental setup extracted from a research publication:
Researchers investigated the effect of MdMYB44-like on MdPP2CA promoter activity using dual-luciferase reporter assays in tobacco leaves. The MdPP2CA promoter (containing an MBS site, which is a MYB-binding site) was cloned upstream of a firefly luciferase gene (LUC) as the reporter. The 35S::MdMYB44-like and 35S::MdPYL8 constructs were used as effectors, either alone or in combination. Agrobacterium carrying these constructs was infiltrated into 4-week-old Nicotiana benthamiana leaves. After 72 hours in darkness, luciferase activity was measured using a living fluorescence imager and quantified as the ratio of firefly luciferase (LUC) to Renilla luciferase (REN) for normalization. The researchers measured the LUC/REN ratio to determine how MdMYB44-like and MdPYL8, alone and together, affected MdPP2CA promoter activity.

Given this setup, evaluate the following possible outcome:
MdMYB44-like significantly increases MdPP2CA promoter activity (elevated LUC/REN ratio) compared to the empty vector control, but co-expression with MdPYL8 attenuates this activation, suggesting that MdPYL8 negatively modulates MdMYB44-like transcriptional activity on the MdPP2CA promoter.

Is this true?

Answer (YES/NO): NO